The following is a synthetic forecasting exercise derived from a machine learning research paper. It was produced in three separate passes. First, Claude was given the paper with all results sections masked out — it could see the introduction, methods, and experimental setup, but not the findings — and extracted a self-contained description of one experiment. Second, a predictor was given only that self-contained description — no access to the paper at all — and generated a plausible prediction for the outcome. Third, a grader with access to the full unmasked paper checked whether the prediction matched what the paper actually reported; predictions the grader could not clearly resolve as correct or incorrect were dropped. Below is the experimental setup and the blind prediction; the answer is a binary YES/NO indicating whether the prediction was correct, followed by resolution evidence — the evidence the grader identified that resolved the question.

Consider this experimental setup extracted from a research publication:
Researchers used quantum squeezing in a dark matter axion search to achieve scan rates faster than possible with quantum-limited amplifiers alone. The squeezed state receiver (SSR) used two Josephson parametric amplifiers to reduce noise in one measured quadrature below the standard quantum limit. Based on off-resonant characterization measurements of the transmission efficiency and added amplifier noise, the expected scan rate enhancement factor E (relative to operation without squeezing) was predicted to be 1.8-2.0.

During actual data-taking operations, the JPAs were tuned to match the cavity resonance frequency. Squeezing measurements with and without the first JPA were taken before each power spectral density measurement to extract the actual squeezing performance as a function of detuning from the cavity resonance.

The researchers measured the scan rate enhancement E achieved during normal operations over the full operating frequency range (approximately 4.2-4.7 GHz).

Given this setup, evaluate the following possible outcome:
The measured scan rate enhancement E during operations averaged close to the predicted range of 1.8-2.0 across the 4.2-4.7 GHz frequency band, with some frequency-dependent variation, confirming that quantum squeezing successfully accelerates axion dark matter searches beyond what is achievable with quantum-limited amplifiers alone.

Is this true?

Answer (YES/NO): NO